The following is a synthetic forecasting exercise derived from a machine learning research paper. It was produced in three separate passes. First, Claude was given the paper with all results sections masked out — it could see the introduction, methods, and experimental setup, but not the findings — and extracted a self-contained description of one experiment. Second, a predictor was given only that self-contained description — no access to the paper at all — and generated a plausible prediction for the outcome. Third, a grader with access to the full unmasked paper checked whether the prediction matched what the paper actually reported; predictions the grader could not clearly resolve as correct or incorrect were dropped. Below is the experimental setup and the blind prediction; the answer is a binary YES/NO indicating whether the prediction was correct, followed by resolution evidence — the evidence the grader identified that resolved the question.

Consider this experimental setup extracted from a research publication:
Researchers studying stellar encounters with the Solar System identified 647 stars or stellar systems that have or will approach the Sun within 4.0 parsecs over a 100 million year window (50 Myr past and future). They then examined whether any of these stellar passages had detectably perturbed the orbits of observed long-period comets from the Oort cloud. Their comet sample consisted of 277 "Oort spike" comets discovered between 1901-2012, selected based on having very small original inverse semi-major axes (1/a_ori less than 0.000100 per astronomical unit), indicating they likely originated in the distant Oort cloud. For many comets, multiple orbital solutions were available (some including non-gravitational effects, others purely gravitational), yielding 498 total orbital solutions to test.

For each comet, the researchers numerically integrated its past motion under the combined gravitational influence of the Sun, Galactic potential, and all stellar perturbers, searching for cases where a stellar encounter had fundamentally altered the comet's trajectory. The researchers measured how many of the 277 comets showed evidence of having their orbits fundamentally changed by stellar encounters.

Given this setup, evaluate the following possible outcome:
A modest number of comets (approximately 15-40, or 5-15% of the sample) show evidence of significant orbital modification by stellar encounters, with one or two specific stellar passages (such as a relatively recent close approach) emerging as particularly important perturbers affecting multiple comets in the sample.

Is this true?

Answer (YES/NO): NO